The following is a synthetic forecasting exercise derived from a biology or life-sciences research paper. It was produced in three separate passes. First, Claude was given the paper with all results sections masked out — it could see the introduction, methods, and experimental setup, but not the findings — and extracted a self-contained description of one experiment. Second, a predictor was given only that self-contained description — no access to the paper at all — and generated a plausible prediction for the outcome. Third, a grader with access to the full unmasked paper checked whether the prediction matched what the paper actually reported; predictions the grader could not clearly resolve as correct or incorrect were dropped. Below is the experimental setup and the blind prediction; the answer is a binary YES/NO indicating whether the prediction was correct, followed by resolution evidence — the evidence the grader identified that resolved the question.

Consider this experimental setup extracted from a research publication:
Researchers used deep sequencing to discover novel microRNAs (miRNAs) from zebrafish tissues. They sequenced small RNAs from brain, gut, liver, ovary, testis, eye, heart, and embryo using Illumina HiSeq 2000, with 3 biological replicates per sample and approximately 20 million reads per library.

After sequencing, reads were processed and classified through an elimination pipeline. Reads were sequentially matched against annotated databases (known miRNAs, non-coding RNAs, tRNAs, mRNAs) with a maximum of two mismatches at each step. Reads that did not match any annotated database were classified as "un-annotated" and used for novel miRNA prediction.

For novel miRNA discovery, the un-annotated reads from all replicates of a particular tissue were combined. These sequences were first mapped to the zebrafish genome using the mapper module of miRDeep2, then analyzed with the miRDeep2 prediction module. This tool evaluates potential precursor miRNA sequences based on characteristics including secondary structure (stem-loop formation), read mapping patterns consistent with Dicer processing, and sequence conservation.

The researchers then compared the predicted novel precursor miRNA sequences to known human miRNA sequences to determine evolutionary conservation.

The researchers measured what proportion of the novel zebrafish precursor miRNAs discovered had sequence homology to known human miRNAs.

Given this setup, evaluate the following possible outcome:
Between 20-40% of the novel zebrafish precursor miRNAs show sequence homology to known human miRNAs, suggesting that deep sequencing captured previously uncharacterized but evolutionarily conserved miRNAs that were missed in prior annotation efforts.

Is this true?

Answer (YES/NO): YES